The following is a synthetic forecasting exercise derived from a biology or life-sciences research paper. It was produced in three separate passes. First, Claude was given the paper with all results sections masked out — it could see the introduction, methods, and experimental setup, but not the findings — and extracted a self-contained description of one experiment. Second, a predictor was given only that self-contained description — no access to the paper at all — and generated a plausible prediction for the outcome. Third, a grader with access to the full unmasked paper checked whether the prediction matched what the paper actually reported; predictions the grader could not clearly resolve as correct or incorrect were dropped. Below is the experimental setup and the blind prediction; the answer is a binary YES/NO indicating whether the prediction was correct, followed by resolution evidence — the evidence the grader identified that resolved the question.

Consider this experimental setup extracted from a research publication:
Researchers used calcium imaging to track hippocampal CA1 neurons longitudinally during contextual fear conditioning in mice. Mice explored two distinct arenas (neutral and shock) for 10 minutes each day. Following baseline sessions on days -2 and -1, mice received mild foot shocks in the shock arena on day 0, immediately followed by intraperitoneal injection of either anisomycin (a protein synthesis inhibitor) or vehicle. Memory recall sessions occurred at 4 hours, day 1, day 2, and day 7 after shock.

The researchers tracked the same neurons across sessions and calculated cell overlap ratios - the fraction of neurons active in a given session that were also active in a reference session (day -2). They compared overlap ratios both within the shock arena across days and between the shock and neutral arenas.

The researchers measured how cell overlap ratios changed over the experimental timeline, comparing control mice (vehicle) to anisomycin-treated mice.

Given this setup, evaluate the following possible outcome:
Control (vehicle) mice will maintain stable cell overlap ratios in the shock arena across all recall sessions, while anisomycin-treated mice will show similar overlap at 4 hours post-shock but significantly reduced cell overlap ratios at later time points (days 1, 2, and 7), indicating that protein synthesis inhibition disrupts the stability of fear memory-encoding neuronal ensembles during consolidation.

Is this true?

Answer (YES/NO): NO